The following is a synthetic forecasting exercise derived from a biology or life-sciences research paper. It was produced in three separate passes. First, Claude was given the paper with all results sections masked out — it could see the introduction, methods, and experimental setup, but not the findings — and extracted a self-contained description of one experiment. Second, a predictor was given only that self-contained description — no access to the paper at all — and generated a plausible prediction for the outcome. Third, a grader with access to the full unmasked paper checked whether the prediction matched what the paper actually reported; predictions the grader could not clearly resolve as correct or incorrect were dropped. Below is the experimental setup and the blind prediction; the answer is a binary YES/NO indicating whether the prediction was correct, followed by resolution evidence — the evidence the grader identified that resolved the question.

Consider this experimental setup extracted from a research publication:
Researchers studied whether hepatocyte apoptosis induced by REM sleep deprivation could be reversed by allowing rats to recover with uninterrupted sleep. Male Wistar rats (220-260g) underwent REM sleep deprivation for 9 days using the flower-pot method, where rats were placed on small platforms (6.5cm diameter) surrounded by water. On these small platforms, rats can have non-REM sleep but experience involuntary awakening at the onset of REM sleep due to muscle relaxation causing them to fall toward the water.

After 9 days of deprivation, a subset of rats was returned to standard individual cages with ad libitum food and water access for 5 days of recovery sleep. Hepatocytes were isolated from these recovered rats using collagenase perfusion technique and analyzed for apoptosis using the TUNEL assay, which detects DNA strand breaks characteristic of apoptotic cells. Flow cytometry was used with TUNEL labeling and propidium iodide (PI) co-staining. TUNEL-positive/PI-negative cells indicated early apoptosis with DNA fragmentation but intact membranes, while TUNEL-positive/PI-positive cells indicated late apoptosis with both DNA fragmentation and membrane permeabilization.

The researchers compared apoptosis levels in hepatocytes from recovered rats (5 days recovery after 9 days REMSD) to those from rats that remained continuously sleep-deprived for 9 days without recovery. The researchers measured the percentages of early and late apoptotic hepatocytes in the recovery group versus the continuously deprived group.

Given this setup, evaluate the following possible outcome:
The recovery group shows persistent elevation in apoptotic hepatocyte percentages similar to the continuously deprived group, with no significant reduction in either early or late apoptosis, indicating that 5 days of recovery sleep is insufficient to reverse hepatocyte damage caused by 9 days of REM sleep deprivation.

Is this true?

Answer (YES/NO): NO